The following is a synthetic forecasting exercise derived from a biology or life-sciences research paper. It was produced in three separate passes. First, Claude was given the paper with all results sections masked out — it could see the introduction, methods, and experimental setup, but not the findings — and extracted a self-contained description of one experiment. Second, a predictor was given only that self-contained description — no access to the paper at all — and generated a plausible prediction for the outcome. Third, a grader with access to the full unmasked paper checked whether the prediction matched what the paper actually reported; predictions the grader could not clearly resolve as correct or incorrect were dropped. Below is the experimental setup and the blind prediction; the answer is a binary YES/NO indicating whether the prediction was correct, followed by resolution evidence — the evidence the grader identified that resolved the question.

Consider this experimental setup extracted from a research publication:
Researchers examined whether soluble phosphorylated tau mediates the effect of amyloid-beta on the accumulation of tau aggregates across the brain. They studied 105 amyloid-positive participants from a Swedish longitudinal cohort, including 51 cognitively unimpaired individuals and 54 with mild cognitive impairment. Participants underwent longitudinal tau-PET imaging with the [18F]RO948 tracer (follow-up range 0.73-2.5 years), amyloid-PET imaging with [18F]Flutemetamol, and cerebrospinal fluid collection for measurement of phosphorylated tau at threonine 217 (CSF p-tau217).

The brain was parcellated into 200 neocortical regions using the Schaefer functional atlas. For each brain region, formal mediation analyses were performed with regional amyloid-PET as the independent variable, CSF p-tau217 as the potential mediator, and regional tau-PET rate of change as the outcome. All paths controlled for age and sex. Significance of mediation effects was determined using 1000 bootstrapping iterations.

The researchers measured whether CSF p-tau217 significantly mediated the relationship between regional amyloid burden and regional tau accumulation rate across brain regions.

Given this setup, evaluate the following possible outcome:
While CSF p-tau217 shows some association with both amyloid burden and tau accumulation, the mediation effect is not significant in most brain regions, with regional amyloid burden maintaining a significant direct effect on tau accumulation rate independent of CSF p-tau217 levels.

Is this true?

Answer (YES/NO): NO